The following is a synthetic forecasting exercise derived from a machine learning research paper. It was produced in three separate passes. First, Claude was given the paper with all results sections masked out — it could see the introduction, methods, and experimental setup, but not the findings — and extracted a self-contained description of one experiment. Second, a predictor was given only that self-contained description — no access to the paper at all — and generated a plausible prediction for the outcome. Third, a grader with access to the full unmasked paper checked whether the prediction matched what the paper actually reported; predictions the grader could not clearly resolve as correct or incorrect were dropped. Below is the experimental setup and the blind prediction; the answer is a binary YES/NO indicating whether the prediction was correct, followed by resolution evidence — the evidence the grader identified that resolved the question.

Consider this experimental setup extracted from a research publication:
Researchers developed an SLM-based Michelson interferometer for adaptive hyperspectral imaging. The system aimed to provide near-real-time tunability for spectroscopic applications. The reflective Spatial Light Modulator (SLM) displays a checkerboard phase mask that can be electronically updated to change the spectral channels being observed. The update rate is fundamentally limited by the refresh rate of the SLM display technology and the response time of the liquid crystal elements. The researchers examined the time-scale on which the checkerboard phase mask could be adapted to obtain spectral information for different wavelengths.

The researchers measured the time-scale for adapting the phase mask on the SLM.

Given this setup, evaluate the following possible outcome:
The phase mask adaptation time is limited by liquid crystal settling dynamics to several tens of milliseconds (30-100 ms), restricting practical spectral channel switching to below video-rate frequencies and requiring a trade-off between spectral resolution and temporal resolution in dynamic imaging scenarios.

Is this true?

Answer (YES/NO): NO